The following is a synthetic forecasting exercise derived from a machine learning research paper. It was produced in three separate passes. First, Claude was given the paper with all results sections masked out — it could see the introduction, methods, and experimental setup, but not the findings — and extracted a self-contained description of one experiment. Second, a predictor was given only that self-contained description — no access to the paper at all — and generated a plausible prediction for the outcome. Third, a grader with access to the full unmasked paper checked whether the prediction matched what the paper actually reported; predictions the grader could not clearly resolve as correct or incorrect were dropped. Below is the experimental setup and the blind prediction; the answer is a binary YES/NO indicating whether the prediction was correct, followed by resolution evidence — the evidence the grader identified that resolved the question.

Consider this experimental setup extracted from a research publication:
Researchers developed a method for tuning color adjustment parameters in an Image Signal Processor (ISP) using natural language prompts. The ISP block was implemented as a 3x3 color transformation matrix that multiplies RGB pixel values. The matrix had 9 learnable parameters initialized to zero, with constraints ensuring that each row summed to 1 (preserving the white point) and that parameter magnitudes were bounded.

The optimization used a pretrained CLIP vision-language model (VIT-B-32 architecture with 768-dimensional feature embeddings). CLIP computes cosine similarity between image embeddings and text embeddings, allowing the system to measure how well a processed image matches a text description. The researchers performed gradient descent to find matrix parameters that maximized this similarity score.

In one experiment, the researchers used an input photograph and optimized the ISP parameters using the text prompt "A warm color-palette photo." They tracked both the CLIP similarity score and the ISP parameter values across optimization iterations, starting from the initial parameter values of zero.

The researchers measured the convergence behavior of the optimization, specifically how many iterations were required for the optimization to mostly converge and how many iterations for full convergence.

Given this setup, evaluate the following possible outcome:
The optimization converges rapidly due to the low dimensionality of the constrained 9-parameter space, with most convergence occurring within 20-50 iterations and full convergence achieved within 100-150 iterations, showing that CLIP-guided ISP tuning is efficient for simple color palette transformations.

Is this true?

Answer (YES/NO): NO